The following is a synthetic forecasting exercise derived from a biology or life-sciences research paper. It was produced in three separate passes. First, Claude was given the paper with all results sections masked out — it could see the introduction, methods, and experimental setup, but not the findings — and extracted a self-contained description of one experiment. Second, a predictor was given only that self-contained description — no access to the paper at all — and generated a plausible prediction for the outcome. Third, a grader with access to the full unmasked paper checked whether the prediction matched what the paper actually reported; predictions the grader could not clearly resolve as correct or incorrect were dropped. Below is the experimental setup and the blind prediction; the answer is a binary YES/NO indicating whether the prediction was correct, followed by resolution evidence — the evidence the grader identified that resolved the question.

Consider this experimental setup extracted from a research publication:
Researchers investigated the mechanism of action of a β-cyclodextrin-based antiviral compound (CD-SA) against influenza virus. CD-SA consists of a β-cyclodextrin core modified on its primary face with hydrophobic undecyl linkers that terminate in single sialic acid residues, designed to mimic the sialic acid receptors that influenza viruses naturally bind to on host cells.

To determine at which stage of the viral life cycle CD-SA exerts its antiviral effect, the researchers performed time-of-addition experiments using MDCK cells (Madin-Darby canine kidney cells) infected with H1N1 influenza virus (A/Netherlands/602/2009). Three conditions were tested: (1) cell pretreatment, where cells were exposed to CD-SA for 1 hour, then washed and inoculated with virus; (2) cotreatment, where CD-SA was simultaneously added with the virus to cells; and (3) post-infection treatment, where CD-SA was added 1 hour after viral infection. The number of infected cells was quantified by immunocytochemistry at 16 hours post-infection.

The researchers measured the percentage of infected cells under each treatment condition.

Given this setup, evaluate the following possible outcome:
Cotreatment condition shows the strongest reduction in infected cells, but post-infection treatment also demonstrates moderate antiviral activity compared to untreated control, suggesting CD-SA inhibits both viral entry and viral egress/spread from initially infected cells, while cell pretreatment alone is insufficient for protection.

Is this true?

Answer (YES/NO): NO